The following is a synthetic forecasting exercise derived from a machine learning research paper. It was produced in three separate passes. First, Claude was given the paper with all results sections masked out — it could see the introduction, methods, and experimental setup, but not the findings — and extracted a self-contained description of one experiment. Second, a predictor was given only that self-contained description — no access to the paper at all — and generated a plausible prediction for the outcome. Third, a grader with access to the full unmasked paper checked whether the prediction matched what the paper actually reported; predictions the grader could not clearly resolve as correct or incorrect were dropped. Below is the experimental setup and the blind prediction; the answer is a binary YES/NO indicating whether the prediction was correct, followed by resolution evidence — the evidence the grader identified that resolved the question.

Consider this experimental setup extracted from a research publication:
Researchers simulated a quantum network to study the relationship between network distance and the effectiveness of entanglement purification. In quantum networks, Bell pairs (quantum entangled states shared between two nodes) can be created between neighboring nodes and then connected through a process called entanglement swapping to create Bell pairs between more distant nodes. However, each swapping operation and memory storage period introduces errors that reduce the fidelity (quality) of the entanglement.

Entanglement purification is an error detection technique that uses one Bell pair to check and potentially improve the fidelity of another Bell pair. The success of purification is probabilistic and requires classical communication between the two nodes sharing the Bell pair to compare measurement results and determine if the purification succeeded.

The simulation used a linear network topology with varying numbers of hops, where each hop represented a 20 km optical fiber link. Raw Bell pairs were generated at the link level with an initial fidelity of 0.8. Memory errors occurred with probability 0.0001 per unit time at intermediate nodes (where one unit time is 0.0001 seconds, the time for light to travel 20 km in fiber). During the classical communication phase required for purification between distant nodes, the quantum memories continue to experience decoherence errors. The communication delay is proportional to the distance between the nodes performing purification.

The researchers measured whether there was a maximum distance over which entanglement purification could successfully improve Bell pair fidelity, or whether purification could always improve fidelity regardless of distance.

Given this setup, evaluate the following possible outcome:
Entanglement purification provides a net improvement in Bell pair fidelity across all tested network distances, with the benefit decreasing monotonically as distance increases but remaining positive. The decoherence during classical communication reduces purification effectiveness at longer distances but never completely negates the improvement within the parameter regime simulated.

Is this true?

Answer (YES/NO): NO